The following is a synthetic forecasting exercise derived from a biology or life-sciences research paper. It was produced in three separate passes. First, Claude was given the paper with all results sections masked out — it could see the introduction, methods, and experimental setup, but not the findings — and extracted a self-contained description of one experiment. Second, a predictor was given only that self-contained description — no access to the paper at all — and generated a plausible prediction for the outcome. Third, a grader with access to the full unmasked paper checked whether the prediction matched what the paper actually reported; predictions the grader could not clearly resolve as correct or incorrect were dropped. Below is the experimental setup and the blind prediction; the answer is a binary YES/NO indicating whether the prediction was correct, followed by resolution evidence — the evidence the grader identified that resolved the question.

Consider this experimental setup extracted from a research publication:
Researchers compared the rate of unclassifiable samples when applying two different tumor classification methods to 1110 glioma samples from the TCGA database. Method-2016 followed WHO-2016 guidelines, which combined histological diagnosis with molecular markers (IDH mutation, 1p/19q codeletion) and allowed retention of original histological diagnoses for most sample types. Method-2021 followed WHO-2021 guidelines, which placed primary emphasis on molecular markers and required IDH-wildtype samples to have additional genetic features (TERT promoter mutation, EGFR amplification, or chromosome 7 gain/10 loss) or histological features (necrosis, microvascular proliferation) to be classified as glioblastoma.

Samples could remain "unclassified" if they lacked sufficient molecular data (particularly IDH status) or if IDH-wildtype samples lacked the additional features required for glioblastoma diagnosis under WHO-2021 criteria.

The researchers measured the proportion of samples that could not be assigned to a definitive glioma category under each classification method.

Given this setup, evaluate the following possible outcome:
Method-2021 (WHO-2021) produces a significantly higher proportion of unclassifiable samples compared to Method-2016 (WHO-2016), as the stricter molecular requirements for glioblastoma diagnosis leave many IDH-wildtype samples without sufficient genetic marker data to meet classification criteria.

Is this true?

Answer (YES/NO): YES